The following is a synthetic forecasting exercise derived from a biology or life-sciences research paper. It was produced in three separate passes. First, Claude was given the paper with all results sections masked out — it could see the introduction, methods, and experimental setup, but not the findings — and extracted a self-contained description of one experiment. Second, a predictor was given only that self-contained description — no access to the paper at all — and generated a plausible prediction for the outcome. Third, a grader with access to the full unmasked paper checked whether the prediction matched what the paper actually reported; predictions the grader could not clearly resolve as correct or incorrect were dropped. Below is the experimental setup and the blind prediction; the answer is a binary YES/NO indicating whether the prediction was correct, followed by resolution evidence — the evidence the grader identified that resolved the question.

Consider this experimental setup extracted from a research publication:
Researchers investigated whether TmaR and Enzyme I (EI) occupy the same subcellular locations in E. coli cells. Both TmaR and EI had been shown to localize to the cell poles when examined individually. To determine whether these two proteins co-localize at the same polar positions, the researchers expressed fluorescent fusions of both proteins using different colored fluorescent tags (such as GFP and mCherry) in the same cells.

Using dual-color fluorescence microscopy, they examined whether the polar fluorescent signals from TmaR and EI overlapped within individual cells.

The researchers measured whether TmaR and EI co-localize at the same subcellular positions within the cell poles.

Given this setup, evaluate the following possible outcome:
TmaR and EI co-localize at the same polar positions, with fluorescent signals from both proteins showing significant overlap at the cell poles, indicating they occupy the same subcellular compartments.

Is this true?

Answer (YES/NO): YES